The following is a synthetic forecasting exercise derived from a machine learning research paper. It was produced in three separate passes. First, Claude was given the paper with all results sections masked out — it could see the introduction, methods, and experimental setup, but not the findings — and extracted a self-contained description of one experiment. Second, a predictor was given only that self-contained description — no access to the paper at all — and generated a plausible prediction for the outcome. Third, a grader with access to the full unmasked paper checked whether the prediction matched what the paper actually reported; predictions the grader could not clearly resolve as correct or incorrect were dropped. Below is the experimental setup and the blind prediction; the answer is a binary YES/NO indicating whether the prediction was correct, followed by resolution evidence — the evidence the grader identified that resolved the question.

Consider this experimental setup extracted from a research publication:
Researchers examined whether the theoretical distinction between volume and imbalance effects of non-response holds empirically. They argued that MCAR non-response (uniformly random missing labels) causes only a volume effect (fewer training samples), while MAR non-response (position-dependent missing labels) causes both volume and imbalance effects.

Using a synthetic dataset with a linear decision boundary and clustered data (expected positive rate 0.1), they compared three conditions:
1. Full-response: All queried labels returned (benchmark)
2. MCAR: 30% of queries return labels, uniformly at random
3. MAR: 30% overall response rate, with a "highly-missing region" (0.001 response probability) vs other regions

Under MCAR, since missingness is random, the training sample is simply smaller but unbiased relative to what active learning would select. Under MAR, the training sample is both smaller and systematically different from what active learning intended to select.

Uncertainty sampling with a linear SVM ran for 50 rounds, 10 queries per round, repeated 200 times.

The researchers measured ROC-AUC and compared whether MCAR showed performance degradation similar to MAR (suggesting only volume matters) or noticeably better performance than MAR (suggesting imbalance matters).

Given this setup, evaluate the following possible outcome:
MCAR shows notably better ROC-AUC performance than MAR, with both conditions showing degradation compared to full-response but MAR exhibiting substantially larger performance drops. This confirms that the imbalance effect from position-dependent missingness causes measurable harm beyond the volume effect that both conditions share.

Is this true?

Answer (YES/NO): YES